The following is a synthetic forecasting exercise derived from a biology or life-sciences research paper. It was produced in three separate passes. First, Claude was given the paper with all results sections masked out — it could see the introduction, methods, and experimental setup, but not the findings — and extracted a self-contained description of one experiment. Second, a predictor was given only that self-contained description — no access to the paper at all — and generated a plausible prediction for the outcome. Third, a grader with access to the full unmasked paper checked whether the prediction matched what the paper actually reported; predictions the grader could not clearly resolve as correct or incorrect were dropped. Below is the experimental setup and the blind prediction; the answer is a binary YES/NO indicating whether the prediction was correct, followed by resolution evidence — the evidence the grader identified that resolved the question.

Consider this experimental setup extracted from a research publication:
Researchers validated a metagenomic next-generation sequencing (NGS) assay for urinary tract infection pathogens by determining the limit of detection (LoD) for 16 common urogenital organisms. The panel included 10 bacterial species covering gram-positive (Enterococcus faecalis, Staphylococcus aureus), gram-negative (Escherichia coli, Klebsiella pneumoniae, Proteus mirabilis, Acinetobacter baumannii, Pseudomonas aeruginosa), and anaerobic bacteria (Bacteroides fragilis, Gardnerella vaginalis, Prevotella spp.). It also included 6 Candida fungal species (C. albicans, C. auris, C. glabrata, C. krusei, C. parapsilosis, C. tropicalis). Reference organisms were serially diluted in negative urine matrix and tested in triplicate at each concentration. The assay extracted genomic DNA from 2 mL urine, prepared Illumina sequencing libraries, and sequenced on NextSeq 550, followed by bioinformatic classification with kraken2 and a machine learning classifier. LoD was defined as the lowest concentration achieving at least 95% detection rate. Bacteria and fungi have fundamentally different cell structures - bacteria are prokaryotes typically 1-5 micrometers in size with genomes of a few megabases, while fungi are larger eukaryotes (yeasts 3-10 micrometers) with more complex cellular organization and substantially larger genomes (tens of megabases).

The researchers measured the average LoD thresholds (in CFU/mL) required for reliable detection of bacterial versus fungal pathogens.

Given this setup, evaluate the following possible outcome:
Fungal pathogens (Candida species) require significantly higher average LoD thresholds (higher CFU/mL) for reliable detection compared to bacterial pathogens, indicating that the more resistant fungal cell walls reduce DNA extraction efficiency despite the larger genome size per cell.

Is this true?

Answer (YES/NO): NO